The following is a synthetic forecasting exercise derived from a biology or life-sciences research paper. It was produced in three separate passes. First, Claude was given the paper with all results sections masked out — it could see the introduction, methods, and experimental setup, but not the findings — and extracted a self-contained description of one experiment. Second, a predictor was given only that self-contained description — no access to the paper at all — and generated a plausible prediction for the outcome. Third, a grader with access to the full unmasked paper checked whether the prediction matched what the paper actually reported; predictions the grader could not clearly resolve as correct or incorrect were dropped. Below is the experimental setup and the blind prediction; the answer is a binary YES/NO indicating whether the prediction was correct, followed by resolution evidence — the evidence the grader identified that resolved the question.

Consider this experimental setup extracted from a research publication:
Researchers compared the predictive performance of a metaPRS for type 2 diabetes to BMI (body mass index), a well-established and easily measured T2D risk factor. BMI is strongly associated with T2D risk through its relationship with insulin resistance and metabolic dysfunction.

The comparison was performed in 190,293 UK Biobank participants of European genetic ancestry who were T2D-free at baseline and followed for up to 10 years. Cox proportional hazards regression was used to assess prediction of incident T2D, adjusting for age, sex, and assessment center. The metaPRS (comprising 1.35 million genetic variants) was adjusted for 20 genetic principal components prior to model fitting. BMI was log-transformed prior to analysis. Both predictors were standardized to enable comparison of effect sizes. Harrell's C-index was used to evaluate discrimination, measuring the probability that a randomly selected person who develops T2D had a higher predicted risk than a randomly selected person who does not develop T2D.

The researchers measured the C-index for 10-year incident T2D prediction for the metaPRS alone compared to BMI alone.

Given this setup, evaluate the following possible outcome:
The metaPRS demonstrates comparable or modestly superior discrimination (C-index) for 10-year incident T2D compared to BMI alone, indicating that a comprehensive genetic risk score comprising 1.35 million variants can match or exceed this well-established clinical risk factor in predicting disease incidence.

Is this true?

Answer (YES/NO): NO